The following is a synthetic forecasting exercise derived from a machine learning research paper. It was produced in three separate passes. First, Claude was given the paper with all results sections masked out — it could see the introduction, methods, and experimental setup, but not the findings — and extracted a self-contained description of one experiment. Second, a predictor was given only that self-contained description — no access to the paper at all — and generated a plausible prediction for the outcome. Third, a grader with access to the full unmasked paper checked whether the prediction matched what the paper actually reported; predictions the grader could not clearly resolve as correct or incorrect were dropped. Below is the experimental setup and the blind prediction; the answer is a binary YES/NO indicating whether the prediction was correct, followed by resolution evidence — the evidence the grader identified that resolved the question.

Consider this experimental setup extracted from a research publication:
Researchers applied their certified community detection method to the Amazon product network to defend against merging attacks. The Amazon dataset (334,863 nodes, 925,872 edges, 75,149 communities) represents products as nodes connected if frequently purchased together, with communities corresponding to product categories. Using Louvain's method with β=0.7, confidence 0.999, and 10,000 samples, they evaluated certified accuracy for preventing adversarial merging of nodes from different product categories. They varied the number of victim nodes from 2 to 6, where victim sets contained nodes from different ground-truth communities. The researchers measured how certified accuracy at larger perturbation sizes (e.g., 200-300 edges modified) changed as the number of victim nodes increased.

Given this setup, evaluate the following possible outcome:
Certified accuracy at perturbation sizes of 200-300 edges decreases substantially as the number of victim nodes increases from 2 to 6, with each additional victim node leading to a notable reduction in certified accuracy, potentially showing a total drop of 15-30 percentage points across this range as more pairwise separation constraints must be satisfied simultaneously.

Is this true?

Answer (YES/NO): NO